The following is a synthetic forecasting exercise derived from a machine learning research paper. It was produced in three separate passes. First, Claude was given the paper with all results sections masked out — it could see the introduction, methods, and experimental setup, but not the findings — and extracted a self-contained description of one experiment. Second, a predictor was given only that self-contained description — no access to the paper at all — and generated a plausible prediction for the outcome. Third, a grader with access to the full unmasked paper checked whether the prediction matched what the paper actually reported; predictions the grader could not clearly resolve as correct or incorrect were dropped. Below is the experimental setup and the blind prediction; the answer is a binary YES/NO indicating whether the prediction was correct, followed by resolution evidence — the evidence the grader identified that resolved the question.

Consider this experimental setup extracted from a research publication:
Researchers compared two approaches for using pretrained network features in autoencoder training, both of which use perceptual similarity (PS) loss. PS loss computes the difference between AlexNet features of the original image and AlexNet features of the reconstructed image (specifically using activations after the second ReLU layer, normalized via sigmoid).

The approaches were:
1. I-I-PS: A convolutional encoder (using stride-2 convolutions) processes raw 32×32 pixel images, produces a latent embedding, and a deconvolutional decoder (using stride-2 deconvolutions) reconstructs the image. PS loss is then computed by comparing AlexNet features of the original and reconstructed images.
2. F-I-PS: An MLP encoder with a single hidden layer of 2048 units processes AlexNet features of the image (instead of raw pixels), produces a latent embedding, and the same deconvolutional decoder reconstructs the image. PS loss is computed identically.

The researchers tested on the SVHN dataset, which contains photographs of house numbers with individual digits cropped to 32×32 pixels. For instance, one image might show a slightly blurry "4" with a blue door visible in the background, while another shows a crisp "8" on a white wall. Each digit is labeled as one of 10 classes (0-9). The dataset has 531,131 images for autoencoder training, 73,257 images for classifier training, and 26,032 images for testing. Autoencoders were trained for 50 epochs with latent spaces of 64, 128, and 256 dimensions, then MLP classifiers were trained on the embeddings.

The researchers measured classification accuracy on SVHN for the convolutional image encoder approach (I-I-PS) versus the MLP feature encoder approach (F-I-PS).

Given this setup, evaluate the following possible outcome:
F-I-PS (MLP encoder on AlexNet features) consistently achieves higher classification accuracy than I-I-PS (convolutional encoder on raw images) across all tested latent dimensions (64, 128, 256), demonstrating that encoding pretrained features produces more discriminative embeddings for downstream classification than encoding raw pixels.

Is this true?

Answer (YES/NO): NO